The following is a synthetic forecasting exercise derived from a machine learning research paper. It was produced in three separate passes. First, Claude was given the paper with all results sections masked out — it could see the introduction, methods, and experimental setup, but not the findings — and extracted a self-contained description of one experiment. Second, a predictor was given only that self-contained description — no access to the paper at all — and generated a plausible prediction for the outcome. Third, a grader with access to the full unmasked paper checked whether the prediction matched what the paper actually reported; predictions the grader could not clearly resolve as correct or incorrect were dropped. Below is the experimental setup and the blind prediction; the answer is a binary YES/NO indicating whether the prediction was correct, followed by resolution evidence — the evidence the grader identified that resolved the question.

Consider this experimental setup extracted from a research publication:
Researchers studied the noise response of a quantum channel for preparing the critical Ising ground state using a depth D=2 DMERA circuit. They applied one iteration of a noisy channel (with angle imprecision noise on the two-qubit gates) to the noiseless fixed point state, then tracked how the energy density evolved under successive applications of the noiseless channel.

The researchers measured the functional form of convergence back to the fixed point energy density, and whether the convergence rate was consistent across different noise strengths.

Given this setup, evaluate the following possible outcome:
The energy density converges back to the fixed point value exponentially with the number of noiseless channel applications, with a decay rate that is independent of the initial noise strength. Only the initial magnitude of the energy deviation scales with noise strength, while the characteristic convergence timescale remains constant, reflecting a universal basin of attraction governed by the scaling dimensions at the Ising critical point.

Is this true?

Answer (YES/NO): YES